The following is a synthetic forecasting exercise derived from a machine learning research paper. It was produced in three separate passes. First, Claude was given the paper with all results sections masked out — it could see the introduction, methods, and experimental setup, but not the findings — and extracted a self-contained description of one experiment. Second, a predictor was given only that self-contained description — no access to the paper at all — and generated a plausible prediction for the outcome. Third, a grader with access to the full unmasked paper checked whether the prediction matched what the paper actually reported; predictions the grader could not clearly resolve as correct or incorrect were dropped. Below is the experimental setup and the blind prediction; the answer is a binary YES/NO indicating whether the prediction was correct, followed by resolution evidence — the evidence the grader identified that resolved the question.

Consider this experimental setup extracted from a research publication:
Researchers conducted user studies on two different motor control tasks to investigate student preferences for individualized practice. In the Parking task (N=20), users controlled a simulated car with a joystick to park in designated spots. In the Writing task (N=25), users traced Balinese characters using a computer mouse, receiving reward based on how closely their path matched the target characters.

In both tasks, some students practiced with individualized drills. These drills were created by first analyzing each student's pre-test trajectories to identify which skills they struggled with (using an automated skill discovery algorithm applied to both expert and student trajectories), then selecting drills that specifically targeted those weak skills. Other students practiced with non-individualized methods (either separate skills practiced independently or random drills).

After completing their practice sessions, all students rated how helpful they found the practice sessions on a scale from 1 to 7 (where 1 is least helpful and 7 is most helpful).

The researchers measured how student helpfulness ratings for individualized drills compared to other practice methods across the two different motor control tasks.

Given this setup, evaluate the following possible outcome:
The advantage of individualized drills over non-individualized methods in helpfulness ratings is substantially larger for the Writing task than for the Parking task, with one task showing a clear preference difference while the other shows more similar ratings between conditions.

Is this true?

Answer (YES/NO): NO